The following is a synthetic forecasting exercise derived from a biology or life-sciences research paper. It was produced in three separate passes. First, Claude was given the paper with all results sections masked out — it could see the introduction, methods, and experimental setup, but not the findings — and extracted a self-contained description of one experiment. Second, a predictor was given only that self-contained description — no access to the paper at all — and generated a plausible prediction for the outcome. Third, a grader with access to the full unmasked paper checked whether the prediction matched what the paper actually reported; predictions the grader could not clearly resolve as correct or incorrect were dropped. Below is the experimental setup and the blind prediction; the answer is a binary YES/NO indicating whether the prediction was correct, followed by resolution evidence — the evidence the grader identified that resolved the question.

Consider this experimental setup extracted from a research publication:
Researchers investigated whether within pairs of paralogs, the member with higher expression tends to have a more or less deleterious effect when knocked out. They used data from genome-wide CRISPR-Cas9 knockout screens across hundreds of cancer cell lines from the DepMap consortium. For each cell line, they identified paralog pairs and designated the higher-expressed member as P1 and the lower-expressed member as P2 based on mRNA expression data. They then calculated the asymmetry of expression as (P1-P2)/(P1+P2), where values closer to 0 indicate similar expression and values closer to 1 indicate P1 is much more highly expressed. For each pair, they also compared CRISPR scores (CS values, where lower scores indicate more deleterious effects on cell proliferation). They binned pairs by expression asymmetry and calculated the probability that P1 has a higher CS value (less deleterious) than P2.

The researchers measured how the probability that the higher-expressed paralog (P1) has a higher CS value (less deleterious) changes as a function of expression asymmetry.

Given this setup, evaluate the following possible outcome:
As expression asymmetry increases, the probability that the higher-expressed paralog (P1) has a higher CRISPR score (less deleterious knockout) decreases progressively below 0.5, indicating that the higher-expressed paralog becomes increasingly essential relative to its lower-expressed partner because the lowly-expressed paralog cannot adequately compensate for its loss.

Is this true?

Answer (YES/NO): YES